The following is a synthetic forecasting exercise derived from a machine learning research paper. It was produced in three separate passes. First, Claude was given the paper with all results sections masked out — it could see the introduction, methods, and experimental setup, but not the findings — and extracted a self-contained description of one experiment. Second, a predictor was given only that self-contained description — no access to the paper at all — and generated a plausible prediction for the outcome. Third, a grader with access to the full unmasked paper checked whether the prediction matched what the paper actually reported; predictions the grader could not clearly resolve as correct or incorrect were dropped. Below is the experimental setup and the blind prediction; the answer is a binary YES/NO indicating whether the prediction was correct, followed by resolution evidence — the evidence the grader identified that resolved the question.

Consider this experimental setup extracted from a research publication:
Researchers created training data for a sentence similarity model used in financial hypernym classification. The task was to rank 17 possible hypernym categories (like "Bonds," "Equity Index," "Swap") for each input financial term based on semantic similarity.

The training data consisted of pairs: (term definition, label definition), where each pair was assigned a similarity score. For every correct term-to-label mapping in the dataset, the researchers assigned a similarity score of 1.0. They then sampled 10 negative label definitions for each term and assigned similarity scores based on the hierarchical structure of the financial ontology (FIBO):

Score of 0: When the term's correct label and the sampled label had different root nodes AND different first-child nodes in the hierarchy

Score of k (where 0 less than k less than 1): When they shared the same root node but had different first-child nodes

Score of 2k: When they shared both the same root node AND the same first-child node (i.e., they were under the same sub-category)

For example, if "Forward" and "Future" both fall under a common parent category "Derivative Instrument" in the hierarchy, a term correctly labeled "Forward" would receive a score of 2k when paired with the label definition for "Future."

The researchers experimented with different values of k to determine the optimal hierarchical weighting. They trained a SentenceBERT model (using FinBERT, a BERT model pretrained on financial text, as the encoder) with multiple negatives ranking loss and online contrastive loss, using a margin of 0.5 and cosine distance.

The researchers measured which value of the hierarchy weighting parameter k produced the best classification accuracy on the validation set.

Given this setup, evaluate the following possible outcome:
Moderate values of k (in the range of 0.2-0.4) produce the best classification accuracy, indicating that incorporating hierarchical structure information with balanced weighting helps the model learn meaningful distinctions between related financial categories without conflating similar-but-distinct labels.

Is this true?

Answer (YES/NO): YES